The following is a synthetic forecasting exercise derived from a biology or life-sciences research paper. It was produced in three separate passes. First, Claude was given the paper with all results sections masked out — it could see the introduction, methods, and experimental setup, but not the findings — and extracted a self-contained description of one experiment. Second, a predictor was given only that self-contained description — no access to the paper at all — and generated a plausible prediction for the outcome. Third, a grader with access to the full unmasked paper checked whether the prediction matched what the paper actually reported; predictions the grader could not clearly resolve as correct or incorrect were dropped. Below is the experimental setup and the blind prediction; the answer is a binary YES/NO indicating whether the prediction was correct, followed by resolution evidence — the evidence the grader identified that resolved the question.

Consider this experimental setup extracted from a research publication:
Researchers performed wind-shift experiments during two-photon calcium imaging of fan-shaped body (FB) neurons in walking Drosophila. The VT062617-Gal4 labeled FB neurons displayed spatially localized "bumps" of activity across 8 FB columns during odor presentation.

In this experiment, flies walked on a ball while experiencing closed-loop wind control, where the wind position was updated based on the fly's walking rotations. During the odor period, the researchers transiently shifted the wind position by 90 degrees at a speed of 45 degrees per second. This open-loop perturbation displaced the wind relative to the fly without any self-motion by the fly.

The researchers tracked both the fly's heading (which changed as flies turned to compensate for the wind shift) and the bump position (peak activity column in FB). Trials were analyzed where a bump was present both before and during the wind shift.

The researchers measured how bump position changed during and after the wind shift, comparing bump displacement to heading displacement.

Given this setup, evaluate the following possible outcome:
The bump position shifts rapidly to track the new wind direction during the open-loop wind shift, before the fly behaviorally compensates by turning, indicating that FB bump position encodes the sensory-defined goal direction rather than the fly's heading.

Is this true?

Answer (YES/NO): NO